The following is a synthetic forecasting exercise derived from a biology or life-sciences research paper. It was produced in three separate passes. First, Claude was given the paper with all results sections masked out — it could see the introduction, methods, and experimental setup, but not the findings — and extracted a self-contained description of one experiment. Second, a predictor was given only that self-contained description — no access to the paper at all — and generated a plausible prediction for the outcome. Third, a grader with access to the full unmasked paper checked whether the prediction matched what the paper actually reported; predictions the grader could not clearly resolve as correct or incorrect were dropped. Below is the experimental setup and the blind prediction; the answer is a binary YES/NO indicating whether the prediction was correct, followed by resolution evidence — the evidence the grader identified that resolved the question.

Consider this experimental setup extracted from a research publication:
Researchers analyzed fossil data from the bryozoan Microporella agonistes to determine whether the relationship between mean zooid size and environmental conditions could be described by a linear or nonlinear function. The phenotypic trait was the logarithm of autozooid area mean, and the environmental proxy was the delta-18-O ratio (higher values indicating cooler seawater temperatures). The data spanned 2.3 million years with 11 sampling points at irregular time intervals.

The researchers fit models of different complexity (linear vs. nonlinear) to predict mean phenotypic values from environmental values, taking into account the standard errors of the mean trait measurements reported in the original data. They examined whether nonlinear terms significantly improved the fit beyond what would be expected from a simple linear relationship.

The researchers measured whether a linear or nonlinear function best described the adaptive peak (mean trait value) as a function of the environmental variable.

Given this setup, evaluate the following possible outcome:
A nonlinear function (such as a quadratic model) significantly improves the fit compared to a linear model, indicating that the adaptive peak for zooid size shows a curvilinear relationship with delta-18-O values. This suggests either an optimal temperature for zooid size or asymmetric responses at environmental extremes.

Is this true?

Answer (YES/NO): NO